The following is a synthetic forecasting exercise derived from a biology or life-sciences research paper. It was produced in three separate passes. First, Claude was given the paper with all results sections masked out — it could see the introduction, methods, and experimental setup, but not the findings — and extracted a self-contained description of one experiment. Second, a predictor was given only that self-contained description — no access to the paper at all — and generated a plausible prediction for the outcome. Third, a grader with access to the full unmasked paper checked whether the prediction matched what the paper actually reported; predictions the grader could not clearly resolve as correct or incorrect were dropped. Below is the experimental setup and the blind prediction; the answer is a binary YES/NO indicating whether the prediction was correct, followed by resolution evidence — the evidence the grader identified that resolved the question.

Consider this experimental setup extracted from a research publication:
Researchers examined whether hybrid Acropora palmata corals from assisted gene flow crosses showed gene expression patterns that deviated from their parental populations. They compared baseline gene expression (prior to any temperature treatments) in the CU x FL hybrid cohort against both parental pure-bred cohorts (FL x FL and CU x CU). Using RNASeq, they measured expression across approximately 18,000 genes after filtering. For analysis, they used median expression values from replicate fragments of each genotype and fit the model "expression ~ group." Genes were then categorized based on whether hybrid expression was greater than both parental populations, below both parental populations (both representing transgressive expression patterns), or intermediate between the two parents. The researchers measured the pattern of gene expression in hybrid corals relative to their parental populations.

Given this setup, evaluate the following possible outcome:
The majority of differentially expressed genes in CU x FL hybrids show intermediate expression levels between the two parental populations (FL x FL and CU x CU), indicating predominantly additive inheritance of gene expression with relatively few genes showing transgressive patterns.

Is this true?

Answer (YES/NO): NO